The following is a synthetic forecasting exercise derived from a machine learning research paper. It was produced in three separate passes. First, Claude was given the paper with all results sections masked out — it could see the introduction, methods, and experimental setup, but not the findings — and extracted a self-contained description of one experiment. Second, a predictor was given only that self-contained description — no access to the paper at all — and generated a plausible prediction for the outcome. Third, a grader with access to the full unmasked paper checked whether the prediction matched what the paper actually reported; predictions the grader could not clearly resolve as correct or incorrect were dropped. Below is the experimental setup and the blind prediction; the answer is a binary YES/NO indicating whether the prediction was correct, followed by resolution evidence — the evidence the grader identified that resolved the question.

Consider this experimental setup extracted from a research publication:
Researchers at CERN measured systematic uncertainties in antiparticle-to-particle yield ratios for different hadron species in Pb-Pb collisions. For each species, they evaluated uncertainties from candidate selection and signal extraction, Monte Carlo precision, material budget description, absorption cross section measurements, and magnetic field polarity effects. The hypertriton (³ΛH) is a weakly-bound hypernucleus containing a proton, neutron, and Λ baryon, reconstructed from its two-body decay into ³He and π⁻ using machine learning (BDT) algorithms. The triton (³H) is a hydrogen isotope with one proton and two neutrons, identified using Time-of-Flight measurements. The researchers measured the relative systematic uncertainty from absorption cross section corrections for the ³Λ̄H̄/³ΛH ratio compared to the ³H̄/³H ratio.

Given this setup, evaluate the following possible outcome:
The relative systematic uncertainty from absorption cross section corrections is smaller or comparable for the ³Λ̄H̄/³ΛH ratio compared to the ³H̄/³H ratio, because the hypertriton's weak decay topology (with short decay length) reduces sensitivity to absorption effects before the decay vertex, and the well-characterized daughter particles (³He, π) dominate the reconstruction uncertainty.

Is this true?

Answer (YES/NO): YES